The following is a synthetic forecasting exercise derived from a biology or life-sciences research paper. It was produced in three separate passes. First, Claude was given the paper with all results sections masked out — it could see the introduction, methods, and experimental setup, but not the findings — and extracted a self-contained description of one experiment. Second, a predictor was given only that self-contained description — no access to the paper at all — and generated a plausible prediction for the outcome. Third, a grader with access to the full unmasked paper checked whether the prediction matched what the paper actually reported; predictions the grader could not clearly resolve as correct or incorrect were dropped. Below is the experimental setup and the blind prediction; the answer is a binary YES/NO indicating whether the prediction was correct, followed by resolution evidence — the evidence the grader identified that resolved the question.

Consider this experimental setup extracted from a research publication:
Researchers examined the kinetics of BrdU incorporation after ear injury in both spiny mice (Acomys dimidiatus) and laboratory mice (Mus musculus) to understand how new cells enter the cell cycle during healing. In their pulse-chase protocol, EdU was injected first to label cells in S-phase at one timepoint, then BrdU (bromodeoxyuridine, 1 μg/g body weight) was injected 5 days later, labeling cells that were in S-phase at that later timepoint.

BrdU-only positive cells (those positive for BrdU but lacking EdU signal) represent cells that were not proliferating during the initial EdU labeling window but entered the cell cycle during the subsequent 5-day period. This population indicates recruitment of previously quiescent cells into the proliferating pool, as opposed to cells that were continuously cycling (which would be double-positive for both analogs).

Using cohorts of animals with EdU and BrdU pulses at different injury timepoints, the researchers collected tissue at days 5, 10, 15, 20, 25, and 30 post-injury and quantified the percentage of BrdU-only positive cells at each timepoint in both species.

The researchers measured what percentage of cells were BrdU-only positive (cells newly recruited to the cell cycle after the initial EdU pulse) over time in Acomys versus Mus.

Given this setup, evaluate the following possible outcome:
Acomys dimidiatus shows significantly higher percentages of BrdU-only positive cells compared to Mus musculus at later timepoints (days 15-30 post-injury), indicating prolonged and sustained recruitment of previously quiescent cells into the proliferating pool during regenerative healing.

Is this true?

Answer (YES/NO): YES